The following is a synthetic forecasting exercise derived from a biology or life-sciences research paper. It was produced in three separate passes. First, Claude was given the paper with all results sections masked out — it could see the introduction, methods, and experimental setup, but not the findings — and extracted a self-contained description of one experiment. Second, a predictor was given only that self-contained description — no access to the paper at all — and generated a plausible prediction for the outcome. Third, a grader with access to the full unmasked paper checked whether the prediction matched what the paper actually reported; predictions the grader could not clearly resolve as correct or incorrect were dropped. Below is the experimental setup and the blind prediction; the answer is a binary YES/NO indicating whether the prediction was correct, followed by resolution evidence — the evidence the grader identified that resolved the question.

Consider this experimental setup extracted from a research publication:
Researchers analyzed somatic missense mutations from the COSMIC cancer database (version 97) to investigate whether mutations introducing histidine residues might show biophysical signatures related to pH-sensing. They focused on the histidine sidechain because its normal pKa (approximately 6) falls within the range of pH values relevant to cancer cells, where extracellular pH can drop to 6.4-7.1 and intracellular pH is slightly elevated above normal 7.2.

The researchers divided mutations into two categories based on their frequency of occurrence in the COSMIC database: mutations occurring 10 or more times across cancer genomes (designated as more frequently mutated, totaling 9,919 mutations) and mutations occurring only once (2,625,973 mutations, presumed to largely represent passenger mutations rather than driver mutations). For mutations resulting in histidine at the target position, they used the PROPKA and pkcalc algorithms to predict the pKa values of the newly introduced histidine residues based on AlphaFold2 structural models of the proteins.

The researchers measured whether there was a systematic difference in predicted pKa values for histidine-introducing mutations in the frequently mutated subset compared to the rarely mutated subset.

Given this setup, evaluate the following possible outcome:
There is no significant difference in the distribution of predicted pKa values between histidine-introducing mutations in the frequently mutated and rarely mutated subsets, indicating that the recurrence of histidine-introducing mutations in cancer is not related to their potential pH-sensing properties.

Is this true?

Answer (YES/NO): YES